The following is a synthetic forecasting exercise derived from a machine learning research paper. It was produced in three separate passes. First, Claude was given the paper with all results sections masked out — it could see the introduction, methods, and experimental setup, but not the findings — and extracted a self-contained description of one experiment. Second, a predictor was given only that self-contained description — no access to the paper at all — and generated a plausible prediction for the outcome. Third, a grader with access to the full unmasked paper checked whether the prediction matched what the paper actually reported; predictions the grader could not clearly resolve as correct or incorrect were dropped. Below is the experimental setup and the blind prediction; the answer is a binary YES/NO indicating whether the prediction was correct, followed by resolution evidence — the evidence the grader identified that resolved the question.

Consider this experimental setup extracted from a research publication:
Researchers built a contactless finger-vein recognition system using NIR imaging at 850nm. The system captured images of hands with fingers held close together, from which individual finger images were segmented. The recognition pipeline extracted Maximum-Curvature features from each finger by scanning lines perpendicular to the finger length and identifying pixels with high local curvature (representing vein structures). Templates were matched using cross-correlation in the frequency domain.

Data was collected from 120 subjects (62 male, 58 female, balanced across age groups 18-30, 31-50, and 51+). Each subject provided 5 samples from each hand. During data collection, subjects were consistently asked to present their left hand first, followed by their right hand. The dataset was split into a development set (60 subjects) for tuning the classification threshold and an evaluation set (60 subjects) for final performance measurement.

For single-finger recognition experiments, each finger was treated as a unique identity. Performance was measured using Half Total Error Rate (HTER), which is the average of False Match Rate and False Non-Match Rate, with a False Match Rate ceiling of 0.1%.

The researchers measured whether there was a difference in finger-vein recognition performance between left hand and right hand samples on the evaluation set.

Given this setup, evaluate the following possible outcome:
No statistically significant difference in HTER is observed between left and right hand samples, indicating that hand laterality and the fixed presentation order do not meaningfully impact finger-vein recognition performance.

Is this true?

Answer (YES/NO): NO